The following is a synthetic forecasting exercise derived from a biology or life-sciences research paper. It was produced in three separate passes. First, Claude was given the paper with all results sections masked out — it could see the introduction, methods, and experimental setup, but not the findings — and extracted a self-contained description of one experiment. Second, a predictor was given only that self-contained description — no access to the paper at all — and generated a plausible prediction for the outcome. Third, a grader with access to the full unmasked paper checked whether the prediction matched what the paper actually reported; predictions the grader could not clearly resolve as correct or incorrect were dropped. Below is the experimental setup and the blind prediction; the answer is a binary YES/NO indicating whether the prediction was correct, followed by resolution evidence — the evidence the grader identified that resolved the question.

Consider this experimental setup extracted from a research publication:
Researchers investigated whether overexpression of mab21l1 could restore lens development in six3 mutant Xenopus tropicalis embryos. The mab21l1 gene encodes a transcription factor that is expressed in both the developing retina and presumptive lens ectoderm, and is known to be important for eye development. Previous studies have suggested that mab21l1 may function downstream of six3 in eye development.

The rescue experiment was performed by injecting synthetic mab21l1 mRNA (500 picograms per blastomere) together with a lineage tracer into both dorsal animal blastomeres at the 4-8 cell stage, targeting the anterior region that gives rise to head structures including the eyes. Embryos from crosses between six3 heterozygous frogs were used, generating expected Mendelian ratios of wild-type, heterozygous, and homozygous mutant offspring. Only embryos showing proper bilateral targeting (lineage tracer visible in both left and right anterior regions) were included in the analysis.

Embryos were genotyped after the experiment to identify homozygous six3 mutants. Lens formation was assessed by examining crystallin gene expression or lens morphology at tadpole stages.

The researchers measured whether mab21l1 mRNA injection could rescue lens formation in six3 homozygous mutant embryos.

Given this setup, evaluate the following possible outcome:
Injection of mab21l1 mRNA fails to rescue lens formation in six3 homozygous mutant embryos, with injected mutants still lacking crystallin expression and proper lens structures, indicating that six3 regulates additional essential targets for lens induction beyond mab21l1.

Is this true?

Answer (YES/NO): NO